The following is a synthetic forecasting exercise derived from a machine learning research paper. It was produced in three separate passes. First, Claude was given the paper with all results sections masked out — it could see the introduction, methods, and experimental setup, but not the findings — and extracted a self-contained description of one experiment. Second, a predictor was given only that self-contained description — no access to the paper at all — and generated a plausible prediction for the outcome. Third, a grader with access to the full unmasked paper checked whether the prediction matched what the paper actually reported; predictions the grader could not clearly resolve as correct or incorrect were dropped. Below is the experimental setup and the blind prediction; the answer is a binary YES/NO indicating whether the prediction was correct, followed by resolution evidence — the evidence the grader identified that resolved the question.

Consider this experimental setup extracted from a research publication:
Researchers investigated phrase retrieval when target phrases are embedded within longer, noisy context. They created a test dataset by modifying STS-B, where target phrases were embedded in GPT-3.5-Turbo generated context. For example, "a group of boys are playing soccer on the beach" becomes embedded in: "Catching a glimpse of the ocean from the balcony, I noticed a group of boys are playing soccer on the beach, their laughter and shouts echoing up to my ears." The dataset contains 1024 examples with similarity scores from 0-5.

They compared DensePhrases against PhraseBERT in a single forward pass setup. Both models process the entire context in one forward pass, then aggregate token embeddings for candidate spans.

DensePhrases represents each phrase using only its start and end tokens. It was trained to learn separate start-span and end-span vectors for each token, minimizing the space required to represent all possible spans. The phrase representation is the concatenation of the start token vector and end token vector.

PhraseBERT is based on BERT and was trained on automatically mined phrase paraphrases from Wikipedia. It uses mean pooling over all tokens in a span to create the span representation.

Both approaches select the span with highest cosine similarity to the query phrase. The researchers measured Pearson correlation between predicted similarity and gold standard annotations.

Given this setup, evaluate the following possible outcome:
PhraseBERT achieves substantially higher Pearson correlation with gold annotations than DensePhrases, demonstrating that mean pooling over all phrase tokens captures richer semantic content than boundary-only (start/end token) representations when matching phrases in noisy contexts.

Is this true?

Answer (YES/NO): YES